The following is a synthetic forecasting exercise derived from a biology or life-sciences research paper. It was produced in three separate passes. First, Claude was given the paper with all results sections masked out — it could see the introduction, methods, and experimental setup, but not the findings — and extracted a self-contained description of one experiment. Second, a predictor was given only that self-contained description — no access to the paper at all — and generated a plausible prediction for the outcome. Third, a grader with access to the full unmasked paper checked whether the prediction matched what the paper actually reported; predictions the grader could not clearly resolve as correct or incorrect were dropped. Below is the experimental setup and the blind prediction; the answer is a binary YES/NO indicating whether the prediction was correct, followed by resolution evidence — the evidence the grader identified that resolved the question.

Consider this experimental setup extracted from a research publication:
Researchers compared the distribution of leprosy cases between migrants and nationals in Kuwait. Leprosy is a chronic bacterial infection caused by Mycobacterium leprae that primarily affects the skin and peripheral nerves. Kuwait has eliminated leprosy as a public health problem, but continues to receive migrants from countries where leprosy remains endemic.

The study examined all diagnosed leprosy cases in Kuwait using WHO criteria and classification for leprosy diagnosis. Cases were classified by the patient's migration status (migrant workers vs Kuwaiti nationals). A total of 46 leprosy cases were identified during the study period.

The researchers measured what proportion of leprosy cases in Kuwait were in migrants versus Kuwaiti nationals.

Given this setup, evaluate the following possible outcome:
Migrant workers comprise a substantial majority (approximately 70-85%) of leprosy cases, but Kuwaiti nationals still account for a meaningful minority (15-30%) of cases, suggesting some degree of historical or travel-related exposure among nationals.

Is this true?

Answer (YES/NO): NO